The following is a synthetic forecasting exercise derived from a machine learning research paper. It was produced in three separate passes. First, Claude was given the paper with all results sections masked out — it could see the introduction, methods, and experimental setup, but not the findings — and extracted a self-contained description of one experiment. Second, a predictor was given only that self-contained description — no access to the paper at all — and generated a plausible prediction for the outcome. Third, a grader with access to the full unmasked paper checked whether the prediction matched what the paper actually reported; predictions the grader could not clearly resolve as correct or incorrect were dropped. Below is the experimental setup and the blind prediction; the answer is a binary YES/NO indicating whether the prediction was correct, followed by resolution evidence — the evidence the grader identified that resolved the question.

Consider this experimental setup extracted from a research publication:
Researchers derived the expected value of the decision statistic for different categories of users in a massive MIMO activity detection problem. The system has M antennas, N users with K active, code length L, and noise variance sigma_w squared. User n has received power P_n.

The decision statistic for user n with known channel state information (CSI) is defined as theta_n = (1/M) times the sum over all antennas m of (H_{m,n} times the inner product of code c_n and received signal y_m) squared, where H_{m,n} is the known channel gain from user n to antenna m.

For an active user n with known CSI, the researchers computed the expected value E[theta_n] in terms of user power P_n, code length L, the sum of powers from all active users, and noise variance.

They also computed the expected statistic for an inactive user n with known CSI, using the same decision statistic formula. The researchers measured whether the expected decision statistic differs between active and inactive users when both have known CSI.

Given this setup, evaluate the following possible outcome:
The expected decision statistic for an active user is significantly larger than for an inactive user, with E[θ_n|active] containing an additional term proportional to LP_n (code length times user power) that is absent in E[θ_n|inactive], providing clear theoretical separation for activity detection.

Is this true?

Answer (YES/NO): NO